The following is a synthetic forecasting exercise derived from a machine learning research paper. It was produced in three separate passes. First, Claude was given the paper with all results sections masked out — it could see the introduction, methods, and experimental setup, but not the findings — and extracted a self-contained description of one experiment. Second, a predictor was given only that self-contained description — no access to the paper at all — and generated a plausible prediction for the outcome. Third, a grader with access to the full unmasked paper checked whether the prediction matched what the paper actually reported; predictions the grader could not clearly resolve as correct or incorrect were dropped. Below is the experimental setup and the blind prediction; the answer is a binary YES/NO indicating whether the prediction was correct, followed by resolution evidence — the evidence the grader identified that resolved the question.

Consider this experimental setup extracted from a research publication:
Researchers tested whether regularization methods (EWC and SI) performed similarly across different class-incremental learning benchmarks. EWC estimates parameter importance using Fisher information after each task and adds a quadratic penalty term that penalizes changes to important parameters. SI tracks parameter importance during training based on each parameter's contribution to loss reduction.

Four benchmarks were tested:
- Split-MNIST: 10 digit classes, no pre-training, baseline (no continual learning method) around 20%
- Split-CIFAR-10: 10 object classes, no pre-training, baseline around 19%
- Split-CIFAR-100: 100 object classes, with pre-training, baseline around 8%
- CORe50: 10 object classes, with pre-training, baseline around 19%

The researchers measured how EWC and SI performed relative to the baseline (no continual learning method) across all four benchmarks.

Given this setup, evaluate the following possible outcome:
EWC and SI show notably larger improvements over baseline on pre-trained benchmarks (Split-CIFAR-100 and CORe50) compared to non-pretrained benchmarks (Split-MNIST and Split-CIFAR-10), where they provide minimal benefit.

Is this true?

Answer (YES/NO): NO